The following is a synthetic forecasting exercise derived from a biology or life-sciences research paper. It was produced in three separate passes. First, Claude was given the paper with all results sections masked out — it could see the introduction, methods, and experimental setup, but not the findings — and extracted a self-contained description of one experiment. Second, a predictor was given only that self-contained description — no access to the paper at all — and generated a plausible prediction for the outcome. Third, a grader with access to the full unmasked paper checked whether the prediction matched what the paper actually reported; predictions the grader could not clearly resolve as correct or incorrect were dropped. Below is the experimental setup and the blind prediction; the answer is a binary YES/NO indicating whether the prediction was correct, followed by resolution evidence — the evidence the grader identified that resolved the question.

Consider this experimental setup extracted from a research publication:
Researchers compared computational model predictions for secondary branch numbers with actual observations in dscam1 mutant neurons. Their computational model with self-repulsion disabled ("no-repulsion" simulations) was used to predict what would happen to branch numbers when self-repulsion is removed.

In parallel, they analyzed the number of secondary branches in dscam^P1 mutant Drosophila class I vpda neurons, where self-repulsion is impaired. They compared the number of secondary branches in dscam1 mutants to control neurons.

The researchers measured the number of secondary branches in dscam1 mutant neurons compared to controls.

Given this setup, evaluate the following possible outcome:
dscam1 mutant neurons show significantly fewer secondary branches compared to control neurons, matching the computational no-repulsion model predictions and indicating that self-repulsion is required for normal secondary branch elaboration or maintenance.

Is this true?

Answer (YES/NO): NO